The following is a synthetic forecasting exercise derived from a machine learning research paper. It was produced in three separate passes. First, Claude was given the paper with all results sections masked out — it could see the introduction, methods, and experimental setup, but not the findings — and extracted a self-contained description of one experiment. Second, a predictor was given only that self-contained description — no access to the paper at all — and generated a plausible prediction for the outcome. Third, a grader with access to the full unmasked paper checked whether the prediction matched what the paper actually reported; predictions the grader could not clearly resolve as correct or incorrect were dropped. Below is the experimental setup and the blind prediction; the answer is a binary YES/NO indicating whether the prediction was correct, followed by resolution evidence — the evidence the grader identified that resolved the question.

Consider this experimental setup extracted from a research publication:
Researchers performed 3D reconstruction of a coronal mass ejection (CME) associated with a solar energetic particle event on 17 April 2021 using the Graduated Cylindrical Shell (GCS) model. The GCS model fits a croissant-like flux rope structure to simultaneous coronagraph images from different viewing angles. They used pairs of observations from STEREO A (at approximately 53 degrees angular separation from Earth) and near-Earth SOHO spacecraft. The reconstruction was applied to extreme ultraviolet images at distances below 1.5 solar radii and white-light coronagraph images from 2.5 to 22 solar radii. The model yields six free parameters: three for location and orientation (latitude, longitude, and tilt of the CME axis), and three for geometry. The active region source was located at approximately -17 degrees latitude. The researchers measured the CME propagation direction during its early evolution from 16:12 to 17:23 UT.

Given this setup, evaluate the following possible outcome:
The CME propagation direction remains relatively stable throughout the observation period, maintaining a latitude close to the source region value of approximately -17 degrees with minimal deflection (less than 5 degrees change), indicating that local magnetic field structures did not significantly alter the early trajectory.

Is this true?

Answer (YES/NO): NO